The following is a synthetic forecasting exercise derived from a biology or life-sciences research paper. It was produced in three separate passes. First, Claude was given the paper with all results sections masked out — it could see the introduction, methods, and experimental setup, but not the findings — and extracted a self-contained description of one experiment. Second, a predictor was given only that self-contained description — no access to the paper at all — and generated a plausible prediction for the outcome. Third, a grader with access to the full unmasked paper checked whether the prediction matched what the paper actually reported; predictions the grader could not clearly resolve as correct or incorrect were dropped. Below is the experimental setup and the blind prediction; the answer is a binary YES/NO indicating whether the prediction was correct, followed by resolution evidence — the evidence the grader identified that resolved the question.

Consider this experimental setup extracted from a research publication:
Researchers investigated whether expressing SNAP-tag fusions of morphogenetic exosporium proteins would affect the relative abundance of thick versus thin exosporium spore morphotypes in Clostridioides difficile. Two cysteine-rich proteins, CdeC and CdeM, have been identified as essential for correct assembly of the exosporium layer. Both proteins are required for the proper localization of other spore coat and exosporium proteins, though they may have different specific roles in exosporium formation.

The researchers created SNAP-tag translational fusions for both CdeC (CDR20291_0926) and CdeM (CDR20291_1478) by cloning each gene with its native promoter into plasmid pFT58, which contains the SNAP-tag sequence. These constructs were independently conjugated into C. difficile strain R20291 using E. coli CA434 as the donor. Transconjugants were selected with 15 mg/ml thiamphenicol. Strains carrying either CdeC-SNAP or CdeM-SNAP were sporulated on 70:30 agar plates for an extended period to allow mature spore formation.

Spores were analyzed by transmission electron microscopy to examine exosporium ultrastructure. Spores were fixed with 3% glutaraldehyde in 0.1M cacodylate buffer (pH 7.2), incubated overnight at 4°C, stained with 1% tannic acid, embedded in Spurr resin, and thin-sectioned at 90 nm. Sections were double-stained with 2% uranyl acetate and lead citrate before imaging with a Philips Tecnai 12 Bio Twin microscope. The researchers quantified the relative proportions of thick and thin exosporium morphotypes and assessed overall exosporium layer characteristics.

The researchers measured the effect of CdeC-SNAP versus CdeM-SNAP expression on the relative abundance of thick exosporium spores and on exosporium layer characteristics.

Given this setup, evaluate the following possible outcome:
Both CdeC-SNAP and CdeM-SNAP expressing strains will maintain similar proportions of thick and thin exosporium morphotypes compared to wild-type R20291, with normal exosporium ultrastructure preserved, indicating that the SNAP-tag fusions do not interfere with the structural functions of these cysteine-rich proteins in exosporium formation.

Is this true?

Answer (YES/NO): NO